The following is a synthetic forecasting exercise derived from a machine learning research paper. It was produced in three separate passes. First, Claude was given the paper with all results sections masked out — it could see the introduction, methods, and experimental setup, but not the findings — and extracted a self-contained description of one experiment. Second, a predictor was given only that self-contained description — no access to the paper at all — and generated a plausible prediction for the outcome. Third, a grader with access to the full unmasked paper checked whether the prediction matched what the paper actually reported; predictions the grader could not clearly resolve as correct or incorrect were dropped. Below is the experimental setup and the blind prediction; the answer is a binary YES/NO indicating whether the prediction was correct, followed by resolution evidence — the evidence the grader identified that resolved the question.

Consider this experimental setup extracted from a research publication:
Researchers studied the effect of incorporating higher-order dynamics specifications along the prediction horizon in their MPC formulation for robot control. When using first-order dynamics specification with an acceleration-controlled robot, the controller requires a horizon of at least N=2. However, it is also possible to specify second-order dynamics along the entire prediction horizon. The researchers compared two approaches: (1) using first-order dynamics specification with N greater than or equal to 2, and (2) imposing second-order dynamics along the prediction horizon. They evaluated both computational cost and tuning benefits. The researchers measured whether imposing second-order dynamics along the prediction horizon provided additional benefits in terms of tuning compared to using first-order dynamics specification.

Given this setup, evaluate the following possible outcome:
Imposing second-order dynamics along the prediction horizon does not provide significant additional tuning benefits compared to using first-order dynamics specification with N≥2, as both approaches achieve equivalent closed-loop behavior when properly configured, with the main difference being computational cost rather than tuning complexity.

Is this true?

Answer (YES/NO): YES